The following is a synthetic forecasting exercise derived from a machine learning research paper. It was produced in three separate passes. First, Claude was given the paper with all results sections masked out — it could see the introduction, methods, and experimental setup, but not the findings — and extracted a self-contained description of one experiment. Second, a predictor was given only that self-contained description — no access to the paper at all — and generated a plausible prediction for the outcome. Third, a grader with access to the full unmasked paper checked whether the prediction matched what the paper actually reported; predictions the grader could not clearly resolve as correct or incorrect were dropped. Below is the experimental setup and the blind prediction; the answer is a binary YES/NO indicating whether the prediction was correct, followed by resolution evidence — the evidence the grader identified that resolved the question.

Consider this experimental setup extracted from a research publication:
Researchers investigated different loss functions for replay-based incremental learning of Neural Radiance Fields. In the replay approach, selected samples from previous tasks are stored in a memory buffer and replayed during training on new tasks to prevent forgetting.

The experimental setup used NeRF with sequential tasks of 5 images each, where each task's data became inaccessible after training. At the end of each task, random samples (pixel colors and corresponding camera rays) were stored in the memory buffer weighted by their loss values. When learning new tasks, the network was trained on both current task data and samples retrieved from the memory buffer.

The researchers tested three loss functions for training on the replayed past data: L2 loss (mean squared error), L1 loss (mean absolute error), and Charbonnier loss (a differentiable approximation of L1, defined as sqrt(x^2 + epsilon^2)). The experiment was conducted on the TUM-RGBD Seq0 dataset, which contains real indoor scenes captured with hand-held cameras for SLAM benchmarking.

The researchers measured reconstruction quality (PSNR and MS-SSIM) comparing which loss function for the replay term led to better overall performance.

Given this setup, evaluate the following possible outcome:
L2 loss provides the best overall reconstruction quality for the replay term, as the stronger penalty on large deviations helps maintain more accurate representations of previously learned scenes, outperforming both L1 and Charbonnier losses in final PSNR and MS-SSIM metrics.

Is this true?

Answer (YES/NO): NO